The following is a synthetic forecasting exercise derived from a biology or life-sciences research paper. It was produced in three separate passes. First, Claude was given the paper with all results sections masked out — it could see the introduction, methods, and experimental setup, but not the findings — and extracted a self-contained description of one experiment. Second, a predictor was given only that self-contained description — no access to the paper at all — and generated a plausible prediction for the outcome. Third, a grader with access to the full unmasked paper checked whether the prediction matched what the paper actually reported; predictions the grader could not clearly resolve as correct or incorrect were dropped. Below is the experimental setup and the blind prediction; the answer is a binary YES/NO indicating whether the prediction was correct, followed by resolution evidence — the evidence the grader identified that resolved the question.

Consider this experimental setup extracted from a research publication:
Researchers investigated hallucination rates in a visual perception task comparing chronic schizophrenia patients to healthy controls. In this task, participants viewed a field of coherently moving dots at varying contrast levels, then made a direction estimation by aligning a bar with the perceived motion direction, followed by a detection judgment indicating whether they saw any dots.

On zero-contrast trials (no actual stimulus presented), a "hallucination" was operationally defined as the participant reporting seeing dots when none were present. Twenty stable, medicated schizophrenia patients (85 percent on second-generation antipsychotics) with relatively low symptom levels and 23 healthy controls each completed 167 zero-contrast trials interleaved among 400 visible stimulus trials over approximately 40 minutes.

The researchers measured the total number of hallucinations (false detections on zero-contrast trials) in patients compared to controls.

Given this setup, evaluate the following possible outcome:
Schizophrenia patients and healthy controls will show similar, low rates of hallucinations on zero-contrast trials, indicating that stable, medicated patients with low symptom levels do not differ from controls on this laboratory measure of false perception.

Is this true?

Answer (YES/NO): NO